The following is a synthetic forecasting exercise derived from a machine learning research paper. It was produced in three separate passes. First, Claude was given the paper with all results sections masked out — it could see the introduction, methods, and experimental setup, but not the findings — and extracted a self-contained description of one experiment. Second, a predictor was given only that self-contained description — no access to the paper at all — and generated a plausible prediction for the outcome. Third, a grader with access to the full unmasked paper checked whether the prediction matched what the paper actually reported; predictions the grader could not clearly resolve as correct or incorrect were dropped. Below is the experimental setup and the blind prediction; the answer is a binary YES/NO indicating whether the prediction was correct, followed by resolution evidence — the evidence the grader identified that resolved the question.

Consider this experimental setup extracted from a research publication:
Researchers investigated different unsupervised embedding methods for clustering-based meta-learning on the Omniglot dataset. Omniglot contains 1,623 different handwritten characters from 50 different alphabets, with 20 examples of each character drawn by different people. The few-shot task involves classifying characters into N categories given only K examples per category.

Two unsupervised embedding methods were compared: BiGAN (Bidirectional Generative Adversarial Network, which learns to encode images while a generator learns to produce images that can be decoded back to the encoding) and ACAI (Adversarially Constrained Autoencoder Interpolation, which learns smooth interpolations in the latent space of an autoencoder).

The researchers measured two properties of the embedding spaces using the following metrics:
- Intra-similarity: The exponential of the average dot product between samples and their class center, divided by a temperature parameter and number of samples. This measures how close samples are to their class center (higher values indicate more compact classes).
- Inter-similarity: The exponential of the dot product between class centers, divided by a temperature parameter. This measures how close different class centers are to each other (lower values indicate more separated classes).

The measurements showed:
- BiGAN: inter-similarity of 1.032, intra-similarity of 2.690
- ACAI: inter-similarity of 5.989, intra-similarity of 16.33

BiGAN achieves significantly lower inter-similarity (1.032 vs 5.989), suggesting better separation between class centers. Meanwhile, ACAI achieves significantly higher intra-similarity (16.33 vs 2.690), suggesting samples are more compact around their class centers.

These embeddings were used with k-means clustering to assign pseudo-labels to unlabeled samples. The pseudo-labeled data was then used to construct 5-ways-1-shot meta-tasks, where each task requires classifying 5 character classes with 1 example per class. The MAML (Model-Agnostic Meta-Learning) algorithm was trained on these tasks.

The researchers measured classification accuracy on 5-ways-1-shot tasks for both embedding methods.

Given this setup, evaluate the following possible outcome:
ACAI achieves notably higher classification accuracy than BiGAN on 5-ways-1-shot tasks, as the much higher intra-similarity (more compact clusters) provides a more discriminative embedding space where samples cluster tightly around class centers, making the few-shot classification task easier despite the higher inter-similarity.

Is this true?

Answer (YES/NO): YES